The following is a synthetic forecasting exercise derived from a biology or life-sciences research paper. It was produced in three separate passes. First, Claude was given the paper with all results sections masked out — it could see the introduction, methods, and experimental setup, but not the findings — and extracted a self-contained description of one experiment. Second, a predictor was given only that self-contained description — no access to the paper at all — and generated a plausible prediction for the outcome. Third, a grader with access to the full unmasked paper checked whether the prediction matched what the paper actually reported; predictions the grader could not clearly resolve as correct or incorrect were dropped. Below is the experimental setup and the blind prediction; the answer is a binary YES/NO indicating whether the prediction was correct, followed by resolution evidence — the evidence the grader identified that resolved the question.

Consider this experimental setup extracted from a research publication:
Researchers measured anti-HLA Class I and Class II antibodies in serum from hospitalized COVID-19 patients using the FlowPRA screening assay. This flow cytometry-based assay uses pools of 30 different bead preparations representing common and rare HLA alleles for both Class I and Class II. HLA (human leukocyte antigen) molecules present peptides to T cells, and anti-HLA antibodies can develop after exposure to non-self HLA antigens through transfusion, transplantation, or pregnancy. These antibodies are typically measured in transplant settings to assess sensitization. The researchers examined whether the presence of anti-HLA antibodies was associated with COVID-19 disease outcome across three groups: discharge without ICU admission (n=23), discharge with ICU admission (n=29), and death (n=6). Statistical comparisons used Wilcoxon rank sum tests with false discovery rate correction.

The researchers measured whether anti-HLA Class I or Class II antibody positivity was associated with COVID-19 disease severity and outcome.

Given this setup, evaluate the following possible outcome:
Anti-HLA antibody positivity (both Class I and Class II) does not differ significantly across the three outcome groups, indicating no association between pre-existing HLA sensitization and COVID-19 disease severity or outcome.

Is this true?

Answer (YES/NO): YES